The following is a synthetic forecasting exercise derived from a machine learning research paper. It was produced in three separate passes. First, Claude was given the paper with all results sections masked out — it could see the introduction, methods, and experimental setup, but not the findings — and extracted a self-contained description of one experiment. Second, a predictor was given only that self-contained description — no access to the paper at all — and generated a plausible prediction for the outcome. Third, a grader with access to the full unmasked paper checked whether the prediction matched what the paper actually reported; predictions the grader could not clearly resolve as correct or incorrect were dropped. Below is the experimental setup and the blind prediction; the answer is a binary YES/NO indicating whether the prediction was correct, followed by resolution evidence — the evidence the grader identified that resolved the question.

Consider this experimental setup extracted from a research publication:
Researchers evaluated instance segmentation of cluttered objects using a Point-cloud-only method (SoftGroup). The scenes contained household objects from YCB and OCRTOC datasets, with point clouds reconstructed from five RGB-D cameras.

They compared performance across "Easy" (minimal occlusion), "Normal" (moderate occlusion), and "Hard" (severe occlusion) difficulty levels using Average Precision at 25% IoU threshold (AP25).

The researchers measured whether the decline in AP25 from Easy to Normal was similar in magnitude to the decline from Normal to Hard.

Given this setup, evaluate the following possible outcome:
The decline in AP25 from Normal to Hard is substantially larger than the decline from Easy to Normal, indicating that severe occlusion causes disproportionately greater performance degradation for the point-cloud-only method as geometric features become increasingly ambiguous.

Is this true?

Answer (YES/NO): YES